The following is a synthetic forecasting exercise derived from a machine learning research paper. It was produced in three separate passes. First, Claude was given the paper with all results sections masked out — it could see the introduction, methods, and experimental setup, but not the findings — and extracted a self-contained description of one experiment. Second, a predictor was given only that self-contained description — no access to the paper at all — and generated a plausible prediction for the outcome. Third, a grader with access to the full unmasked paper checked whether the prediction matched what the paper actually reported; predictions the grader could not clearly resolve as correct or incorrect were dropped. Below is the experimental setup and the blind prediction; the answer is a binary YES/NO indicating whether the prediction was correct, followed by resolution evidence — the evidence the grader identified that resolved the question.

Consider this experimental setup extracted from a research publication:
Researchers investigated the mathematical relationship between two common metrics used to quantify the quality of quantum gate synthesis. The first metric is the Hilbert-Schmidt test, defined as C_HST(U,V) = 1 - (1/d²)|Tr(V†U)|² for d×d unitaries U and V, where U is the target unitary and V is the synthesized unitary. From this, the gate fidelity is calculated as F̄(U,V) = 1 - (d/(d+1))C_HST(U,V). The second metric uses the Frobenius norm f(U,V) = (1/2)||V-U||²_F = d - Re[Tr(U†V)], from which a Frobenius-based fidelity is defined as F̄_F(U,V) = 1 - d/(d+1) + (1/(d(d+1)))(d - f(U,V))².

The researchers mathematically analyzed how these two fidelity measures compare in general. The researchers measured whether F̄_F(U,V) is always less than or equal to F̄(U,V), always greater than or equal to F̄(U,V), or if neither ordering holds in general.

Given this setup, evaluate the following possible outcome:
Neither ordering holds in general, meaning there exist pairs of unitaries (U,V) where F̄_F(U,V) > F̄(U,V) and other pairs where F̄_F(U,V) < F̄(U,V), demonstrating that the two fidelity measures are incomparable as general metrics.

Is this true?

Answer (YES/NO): NO